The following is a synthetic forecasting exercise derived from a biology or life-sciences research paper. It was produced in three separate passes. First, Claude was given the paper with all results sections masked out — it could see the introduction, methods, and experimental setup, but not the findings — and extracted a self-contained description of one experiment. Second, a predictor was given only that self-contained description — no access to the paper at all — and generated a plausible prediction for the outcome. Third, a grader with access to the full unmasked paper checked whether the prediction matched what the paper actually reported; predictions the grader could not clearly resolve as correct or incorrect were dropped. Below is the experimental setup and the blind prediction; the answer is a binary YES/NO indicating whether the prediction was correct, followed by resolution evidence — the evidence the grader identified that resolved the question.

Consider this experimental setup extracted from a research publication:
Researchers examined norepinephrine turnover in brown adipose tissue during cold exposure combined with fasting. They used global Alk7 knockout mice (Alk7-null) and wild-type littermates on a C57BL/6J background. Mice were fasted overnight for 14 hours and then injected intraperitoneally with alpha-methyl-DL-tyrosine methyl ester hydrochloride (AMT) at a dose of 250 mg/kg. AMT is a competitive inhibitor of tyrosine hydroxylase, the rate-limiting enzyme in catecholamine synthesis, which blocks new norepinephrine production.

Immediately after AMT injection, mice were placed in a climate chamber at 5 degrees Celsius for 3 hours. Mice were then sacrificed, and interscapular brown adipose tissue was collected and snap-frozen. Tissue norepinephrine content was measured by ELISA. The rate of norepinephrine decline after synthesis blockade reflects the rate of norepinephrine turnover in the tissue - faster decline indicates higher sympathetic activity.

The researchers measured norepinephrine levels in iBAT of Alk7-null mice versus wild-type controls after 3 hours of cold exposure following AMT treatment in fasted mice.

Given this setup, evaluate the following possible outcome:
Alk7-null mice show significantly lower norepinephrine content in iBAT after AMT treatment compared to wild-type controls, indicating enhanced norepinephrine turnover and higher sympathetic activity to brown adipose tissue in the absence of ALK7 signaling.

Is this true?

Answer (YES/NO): NO